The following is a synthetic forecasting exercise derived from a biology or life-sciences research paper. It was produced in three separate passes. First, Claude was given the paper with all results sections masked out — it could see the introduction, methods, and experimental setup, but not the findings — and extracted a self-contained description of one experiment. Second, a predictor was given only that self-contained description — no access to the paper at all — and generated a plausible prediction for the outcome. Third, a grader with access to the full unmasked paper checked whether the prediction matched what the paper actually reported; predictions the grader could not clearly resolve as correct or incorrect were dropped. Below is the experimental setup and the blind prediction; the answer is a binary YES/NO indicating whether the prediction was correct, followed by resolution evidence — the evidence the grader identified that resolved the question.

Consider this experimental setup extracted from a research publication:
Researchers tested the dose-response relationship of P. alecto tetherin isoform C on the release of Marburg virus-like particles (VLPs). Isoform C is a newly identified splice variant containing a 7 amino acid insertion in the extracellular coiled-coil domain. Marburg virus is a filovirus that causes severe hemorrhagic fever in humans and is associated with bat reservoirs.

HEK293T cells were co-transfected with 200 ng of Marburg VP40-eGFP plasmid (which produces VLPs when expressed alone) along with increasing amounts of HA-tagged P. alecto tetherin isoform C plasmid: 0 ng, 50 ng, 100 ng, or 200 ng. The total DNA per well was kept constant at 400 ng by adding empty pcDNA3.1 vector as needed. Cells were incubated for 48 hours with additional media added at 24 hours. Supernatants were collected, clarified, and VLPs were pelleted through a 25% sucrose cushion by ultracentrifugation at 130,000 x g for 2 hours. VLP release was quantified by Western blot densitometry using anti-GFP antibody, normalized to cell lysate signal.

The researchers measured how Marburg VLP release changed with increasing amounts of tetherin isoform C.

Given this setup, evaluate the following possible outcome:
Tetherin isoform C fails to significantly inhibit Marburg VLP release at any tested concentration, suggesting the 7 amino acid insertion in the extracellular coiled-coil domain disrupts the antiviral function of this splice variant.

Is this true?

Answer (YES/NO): NO